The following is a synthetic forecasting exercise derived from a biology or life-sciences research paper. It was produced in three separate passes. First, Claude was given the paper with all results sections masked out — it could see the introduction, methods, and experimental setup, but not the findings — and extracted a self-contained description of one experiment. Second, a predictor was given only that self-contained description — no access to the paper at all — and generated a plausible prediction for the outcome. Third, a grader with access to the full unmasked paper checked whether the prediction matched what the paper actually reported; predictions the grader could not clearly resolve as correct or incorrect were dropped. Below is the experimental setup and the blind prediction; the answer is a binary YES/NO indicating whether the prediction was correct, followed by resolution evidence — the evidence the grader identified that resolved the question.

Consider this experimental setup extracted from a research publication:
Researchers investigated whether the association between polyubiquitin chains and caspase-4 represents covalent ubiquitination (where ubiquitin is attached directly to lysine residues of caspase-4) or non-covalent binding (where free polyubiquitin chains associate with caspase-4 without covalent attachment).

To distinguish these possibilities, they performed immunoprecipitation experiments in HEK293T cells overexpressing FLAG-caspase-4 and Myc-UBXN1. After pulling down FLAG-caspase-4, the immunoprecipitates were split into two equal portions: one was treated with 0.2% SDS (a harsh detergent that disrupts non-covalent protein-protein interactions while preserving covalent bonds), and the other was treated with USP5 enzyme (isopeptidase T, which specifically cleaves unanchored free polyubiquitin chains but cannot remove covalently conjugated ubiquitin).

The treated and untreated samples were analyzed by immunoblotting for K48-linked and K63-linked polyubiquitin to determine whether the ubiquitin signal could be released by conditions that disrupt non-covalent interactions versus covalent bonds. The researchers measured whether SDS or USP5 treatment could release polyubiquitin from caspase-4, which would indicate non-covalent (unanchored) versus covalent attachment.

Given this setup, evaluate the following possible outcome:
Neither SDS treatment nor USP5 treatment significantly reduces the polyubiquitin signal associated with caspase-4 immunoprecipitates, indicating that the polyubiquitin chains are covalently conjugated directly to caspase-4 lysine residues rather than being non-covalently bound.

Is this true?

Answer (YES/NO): NO